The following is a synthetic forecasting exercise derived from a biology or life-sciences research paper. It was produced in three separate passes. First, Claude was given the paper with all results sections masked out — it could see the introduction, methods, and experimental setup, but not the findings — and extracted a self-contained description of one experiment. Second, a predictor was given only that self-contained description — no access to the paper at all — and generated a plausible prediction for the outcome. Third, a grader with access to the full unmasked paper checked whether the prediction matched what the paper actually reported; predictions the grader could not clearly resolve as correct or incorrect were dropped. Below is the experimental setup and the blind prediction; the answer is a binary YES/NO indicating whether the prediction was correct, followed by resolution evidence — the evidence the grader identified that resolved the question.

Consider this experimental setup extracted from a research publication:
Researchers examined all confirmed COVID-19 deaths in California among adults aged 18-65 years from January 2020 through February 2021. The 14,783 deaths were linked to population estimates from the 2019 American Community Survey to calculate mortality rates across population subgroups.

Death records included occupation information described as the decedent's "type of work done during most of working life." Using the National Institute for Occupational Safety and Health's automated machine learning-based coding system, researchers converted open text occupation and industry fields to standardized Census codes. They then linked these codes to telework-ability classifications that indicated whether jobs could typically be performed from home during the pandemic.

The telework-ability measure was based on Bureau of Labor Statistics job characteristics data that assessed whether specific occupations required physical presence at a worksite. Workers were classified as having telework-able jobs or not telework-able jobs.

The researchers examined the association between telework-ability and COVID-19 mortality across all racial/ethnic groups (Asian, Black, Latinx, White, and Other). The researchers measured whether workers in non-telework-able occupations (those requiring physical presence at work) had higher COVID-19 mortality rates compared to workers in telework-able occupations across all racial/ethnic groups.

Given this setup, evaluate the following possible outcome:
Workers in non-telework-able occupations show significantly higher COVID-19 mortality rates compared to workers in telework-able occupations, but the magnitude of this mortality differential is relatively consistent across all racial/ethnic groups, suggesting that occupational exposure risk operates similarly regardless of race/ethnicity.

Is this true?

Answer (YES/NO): NO